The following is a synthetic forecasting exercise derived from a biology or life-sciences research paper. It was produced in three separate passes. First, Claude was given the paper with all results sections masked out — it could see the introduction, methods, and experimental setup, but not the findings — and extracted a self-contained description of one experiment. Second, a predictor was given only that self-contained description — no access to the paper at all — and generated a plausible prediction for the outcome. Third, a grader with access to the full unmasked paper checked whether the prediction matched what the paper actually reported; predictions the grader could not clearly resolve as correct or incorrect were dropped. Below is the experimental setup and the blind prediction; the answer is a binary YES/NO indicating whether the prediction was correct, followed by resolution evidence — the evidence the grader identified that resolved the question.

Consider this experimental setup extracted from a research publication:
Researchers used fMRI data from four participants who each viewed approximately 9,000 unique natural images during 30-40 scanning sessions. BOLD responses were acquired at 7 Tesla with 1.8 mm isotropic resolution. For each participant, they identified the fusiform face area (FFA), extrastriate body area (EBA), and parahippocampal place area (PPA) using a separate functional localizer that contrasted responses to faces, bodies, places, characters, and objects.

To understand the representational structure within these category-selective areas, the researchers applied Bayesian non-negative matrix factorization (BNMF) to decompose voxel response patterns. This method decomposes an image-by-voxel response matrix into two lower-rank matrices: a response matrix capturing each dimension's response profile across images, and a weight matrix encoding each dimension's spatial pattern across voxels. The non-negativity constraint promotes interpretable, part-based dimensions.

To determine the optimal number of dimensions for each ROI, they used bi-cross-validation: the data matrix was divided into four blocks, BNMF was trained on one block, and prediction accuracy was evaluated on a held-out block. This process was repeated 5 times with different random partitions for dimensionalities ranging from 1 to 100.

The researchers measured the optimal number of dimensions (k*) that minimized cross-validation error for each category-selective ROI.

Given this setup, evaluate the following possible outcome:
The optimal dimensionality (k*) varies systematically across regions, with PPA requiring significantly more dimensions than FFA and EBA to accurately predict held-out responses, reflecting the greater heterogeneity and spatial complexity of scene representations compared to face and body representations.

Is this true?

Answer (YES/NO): NO